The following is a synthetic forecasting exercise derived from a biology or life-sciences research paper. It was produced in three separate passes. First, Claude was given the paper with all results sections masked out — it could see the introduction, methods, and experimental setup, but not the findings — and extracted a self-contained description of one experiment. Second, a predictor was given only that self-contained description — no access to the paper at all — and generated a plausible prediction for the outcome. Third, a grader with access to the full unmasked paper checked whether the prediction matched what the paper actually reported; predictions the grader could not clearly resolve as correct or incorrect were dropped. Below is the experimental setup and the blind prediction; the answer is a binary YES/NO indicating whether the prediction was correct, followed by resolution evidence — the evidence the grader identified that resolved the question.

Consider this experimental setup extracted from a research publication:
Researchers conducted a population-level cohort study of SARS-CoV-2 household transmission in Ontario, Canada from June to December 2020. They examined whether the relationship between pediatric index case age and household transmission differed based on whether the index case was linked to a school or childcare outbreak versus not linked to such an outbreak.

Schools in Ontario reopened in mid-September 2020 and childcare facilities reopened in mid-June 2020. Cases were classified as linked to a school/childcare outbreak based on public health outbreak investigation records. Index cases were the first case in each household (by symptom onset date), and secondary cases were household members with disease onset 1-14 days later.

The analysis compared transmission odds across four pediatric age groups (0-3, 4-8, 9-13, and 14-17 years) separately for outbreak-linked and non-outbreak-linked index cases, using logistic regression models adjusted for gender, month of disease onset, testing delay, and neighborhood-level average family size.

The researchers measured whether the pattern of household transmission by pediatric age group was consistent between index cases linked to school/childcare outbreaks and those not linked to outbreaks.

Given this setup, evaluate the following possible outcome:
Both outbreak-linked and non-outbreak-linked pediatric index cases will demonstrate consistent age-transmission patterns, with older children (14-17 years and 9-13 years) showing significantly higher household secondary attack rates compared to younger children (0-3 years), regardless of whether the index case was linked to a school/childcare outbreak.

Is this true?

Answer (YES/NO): NO